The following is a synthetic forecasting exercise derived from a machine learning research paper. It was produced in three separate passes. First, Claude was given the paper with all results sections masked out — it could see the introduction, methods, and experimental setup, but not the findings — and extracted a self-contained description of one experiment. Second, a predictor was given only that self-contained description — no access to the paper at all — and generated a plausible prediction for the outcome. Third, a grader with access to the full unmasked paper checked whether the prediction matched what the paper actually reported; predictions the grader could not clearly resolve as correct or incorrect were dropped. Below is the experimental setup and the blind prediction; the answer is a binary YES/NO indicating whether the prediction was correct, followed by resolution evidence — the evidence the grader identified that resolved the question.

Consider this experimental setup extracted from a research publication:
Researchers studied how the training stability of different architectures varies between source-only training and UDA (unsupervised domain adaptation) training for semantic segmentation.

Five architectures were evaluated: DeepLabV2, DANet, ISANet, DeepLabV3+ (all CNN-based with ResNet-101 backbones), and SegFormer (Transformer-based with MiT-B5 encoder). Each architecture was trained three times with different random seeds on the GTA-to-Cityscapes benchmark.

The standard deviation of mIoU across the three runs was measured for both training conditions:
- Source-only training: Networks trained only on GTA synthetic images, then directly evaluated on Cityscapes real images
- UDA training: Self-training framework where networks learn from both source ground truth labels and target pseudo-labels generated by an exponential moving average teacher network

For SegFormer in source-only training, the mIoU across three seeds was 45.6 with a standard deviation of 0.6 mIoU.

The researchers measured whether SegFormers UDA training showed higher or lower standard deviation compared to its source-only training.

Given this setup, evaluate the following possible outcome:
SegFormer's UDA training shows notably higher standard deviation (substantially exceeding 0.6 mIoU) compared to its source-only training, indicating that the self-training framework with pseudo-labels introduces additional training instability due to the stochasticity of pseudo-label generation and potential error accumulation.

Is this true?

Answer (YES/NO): NO